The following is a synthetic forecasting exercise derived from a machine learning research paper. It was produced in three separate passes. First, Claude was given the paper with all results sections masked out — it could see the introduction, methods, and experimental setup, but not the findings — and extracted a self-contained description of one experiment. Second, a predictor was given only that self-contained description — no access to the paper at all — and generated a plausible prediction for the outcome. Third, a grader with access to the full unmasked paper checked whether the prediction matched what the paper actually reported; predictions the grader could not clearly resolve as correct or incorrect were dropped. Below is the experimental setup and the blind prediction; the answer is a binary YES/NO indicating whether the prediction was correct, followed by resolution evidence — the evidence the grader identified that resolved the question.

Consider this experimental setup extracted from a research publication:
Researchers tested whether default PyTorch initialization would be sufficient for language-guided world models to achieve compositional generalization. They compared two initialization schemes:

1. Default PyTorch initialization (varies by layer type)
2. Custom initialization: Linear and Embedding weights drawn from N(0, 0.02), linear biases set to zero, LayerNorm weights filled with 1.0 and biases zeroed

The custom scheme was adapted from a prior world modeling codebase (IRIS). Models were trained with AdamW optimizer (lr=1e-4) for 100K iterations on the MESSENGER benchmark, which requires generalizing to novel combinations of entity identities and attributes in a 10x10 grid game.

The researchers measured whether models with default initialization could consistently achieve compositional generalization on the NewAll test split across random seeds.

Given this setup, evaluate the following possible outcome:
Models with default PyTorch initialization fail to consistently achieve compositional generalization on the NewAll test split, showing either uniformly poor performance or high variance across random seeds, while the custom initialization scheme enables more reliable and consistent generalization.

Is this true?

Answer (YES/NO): NO